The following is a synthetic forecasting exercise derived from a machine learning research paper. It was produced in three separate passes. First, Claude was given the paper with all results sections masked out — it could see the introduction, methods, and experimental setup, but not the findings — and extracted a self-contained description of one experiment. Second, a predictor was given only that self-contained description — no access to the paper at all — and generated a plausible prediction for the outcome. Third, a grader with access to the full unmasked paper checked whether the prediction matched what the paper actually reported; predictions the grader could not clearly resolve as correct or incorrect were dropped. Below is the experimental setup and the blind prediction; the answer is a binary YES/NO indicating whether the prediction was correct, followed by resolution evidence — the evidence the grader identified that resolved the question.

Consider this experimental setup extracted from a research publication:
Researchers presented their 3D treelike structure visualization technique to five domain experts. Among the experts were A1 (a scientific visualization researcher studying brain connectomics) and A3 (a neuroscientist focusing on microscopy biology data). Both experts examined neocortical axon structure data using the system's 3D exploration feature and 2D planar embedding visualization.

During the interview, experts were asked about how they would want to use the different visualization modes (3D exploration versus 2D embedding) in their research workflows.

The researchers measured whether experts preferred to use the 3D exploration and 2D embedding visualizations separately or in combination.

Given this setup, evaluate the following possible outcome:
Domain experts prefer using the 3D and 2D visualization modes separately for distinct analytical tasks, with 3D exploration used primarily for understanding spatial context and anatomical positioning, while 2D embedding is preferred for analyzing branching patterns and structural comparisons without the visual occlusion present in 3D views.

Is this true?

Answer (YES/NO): NO